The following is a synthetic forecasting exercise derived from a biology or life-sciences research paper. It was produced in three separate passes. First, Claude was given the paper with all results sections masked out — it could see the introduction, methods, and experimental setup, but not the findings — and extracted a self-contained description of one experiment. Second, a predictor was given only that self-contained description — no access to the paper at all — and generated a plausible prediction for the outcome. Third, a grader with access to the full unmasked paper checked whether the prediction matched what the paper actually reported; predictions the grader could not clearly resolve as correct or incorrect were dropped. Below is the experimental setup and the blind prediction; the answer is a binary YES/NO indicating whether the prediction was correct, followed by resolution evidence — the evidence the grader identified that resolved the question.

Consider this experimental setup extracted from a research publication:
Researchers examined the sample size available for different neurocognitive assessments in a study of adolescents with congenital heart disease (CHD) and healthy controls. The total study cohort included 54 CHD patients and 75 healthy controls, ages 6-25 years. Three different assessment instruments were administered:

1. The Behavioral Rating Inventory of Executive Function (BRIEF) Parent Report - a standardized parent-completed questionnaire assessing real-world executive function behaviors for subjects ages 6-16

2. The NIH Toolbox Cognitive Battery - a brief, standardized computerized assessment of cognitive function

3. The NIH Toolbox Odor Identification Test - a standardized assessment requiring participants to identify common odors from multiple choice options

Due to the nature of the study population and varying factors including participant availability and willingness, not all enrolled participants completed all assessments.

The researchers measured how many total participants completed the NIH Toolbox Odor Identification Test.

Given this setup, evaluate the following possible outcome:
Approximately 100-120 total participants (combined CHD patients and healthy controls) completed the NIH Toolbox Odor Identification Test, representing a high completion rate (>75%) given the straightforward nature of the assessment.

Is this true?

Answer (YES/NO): NO